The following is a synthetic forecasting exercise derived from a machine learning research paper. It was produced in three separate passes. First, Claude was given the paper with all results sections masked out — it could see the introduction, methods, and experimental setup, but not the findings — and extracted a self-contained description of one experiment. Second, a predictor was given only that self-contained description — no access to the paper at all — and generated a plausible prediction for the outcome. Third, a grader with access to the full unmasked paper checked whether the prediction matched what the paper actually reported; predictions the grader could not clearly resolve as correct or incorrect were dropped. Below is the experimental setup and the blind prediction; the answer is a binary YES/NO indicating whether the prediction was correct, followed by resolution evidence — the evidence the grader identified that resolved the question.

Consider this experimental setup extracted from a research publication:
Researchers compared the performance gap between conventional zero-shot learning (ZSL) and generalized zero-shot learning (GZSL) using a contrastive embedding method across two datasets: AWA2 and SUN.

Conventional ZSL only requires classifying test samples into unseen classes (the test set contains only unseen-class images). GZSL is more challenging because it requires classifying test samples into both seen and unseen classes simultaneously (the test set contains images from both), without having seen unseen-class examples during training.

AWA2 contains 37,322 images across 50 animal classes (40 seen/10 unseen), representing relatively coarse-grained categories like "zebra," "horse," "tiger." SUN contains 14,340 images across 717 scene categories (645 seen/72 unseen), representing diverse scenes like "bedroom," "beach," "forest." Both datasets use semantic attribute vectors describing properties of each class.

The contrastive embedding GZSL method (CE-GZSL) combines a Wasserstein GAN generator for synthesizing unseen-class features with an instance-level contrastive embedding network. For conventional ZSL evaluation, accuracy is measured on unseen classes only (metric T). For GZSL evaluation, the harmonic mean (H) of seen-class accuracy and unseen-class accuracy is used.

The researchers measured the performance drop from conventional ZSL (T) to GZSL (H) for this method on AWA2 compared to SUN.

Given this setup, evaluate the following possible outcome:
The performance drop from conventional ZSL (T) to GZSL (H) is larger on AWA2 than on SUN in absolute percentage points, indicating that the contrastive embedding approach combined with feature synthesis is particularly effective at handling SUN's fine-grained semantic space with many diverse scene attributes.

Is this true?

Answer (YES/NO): NO